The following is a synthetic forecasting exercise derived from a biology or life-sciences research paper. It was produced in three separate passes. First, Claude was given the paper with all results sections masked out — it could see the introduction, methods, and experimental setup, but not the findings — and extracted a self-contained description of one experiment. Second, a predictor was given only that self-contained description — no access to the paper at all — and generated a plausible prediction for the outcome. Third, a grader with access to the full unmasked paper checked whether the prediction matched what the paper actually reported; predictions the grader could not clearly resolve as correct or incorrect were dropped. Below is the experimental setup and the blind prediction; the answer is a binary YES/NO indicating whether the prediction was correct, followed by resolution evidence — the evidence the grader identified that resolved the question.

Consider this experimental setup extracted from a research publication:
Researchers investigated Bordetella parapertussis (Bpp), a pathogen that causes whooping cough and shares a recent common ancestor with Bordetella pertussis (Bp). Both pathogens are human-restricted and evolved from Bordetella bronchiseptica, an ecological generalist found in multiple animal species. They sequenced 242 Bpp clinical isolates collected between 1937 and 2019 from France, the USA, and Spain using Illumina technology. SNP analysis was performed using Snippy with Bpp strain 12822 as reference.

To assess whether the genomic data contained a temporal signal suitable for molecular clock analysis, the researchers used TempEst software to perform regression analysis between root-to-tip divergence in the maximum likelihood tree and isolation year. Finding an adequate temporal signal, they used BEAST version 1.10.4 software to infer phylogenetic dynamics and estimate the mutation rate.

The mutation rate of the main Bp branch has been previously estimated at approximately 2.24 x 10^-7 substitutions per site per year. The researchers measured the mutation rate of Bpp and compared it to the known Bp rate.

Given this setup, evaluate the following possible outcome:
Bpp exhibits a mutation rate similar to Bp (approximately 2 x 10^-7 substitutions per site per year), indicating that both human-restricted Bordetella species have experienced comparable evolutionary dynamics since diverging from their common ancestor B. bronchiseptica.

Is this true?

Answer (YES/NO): YES